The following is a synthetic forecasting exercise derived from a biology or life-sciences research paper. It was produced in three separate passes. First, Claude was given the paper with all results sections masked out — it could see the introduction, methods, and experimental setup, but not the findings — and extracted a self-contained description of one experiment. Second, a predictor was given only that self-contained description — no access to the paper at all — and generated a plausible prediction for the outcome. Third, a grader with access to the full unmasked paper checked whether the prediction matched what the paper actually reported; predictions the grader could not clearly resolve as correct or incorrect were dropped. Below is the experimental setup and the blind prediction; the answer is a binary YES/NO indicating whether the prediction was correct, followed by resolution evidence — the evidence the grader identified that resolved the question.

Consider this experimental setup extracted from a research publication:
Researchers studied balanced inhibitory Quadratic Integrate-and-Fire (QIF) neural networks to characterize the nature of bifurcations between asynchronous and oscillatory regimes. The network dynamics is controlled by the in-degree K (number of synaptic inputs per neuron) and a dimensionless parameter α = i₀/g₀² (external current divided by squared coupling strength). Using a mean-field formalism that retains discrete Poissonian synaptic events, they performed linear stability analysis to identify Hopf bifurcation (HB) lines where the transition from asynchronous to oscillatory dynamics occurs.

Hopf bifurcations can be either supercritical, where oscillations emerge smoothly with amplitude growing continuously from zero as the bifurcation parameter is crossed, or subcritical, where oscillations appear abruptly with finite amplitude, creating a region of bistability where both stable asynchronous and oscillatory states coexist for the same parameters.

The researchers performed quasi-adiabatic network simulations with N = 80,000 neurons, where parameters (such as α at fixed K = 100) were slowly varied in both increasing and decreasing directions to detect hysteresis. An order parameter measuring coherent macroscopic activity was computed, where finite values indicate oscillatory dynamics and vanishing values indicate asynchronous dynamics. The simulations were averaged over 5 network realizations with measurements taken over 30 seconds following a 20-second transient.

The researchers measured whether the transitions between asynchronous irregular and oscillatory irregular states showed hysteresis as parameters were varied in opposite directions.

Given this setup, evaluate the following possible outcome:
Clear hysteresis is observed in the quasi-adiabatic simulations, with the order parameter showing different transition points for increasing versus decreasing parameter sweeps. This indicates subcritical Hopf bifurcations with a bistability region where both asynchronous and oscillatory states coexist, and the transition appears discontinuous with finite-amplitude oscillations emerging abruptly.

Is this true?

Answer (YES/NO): YES